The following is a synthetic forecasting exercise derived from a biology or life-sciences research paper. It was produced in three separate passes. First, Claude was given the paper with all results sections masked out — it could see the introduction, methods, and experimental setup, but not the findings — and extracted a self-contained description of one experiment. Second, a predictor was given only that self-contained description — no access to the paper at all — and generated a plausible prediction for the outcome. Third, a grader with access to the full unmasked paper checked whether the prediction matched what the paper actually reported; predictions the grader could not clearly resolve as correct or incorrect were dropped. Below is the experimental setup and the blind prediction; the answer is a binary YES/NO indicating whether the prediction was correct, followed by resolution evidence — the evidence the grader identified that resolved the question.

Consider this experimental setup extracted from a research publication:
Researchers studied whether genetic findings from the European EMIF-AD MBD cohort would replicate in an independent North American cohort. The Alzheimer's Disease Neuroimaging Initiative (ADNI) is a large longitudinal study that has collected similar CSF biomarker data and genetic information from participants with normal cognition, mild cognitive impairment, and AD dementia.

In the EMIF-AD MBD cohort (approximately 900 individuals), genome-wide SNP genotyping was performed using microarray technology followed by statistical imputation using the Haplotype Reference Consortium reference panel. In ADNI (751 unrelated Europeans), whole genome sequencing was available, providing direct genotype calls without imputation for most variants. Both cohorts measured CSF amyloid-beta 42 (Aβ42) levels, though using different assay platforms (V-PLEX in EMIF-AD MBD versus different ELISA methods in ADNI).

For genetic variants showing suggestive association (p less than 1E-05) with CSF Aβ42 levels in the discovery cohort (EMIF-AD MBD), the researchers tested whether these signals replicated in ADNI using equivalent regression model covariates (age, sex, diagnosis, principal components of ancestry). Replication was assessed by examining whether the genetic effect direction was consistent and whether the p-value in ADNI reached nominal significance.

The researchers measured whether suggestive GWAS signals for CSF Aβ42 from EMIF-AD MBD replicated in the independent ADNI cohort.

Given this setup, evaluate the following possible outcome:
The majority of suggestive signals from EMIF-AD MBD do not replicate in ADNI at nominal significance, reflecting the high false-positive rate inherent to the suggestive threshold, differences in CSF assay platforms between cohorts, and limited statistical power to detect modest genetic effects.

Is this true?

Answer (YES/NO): NO